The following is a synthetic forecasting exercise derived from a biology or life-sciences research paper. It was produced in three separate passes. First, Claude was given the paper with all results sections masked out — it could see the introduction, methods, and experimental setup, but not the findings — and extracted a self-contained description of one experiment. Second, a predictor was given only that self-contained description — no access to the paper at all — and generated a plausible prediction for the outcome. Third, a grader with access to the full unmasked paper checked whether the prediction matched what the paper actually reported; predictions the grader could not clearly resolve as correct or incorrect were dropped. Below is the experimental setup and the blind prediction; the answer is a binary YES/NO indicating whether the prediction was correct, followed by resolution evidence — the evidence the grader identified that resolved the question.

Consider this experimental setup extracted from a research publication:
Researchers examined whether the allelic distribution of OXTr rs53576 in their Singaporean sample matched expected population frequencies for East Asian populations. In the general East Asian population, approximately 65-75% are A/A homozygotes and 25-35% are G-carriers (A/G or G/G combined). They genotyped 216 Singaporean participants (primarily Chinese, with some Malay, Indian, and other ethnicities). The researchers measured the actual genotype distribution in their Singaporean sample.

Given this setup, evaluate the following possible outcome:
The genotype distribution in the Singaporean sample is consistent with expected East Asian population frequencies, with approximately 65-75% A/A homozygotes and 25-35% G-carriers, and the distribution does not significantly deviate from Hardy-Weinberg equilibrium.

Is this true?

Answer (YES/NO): NO